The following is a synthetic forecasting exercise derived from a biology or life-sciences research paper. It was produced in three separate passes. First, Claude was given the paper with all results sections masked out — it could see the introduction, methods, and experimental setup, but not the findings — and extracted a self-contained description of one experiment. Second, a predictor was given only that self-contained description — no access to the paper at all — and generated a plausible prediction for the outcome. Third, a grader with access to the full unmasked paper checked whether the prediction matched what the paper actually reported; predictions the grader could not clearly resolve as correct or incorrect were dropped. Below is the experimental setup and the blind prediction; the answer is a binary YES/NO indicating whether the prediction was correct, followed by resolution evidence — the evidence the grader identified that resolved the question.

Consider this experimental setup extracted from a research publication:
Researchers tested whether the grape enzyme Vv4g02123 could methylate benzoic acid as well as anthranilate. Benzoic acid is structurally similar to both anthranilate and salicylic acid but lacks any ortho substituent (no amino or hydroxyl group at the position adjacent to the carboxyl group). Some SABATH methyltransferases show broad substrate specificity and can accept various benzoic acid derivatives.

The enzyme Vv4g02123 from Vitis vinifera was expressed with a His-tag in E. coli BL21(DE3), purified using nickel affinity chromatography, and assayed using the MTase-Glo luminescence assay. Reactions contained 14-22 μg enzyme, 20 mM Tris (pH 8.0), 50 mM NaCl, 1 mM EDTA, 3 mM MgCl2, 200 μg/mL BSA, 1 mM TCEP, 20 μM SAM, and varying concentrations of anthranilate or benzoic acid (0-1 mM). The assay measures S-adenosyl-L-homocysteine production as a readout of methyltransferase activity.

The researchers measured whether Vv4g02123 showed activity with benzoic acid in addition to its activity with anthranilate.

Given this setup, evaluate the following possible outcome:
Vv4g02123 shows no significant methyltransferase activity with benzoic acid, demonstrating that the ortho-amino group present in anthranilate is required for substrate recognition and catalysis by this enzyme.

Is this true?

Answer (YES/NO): NO